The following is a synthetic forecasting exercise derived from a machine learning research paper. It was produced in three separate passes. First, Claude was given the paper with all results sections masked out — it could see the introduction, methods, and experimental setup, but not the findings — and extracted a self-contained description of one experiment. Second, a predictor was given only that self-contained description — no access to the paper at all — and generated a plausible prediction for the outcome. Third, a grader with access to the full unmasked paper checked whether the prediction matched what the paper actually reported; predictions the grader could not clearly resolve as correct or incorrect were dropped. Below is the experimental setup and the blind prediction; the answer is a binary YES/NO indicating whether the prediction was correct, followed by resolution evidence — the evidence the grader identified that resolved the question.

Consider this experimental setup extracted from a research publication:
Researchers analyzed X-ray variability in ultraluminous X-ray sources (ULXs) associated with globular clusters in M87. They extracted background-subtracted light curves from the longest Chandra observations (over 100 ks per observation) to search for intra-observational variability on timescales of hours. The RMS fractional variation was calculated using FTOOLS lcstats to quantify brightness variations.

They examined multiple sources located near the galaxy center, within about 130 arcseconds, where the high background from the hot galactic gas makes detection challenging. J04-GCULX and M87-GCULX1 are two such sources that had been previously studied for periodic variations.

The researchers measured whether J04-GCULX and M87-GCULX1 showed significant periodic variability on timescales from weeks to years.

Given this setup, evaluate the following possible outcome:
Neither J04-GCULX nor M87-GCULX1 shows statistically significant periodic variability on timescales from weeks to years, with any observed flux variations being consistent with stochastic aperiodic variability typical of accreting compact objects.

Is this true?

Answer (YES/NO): YES